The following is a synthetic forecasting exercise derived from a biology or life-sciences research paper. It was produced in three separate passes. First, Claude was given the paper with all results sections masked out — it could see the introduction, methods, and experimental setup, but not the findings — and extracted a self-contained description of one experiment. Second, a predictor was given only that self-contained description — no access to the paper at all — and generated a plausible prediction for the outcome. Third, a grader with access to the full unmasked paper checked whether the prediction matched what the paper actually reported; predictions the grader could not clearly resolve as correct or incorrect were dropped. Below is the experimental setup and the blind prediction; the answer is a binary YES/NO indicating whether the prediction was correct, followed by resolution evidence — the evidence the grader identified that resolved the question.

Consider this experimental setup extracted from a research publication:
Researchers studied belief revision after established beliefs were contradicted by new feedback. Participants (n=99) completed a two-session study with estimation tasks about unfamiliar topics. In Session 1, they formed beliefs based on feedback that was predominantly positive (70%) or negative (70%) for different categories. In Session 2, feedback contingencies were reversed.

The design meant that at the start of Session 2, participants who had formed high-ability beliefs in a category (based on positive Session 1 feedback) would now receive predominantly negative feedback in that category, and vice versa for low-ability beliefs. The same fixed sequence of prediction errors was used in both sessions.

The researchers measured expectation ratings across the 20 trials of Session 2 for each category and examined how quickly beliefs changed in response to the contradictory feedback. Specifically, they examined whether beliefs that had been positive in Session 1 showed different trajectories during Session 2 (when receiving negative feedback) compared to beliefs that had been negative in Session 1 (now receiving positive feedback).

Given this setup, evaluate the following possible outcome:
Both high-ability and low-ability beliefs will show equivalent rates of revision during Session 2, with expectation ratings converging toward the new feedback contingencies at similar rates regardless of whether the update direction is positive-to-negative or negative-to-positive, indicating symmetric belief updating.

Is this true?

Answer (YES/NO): NO